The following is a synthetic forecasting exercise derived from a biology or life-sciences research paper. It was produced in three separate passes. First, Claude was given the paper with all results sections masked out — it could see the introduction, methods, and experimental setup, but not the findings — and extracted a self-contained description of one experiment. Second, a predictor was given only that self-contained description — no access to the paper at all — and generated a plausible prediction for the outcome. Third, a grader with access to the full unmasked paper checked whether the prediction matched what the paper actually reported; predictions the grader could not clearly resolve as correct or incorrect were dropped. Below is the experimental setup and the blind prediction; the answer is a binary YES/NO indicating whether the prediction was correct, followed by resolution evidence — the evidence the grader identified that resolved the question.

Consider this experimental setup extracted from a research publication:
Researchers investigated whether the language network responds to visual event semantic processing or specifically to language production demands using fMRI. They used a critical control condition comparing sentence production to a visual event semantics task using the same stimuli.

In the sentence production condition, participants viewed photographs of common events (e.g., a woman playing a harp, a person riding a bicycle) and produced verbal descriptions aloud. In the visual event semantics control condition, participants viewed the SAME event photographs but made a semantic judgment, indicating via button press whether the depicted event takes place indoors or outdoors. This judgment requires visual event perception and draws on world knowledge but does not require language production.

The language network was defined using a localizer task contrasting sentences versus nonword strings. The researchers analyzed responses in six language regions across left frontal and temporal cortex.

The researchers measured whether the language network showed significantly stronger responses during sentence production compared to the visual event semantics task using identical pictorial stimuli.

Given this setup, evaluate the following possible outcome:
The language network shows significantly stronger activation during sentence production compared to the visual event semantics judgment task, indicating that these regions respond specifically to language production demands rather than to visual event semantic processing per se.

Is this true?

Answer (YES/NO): YES